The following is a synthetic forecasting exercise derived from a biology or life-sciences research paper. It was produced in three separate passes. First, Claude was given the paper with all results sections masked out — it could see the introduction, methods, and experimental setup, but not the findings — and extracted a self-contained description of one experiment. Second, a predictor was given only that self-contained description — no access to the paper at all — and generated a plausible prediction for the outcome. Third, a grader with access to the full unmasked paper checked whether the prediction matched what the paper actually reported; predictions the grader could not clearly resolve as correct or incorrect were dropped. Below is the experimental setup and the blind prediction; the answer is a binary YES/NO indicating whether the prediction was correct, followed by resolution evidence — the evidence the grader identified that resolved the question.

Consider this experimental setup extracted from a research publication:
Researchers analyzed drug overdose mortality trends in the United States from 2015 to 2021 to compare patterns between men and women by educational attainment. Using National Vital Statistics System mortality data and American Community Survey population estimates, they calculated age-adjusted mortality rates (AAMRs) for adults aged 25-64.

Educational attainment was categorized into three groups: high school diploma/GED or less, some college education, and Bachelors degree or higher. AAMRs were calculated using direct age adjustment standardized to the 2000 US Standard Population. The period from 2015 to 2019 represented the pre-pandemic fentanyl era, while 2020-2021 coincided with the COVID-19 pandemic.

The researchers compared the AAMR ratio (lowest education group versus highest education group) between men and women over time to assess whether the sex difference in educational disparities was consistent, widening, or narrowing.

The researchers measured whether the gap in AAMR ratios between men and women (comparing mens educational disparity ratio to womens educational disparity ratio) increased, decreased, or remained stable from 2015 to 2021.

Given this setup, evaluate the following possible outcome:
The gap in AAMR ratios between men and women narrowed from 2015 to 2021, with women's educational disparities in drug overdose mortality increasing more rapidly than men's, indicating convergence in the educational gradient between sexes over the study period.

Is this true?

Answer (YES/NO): YES